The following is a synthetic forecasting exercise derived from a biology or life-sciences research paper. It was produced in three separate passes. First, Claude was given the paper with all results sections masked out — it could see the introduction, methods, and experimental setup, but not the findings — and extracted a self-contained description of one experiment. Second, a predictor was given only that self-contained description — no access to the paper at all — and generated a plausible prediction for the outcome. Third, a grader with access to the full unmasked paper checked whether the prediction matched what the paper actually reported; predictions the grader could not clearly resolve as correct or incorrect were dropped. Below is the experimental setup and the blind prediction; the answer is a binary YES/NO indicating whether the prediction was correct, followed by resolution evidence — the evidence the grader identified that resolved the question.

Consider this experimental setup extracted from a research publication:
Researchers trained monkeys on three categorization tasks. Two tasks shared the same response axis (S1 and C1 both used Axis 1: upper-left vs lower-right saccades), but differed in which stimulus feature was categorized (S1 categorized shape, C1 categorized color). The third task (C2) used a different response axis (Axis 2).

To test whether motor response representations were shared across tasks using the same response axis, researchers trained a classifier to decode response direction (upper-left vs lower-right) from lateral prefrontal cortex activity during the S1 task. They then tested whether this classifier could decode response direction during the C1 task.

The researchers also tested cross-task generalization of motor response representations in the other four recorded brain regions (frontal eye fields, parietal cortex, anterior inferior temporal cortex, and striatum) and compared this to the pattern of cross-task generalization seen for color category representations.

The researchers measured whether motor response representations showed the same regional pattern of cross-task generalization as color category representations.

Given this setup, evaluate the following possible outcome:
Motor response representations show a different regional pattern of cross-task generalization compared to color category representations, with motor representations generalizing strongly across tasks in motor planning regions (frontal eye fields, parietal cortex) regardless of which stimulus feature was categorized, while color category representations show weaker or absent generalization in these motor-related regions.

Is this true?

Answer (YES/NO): NO